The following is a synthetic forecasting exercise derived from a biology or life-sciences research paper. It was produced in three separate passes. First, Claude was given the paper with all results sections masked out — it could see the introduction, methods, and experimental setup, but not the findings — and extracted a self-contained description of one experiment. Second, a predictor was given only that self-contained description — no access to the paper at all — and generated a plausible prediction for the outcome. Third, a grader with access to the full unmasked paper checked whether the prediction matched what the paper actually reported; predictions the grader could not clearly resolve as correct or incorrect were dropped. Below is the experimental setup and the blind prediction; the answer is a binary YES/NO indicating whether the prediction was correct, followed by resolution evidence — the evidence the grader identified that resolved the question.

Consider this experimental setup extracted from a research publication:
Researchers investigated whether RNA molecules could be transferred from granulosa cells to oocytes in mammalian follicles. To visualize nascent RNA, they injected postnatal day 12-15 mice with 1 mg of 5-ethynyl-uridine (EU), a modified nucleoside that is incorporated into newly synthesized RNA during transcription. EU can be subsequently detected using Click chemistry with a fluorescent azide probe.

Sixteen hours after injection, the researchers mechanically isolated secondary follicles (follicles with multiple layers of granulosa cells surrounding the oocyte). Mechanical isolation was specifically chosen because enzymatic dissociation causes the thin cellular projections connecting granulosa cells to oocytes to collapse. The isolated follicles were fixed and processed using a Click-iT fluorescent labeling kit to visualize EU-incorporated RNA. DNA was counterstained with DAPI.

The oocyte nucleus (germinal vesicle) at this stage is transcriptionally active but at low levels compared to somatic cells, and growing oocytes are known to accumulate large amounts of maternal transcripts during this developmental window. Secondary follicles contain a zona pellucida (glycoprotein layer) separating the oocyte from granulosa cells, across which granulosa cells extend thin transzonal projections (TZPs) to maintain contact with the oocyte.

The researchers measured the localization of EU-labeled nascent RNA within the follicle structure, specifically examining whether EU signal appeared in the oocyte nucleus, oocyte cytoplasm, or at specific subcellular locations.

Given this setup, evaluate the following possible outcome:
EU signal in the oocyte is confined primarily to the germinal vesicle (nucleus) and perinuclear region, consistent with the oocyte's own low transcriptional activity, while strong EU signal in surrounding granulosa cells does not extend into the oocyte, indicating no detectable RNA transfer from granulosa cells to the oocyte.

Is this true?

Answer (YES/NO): NO